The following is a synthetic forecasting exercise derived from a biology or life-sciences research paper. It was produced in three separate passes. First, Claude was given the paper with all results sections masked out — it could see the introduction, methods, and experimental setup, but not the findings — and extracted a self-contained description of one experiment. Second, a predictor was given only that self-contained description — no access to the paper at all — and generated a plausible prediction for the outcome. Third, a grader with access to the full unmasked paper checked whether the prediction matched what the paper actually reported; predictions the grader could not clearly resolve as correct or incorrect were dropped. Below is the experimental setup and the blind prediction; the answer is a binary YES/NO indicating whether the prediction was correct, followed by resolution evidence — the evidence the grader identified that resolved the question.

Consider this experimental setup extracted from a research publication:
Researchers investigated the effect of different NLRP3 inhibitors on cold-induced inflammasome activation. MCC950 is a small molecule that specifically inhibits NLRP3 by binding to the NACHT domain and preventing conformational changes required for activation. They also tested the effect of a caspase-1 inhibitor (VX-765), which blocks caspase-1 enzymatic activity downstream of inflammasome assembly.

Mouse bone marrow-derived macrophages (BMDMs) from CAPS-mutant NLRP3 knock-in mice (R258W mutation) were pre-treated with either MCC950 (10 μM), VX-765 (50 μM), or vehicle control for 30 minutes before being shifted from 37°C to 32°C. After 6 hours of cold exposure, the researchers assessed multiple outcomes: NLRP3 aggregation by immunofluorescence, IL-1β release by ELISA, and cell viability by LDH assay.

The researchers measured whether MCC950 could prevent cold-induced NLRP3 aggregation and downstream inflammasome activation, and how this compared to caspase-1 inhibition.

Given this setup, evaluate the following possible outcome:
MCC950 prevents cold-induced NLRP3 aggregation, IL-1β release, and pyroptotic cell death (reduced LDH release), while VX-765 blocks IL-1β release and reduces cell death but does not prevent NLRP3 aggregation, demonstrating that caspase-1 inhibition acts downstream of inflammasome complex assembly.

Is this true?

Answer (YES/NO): NO